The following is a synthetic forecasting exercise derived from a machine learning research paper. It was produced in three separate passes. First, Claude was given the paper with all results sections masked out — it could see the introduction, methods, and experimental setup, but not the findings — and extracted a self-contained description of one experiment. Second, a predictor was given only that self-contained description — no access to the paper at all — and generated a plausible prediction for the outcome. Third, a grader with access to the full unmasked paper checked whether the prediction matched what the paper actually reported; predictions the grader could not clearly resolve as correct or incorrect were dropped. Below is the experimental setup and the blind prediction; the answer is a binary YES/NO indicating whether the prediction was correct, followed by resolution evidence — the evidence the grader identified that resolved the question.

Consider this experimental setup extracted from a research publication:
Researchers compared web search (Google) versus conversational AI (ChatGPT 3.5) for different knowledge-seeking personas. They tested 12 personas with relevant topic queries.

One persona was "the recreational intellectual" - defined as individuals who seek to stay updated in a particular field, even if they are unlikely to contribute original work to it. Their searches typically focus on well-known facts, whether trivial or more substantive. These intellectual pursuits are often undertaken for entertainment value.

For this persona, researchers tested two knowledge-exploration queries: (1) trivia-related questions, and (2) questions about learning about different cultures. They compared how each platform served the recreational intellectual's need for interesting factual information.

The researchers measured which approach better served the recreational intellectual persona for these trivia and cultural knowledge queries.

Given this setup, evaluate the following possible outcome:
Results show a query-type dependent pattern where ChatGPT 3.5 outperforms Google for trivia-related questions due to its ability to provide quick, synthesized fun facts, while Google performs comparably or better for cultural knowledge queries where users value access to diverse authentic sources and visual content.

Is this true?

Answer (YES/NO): NO